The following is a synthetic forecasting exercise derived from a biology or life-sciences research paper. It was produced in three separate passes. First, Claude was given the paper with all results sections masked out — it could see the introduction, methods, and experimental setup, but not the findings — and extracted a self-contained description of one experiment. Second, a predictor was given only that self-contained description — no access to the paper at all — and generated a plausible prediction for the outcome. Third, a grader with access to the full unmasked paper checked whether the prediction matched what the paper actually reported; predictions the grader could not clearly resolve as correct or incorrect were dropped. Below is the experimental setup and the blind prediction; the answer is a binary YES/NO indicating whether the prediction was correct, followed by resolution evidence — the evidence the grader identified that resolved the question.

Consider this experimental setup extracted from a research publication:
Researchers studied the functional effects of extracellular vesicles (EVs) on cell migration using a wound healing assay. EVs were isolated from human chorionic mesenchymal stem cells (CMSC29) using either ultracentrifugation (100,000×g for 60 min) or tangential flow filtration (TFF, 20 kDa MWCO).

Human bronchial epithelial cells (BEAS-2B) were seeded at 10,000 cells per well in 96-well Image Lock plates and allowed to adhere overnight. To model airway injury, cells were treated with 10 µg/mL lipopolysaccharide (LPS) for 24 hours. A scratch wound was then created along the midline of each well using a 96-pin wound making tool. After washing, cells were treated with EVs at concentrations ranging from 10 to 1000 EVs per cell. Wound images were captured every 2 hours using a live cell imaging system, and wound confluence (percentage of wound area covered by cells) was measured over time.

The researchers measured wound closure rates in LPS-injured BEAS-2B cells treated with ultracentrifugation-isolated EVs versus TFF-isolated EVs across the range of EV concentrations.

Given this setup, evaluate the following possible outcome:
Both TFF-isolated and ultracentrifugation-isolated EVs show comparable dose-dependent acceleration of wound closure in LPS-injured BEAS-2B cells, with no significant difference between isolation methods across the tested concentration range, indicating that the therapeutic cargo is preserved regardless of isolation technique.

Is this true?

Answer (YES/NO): NO